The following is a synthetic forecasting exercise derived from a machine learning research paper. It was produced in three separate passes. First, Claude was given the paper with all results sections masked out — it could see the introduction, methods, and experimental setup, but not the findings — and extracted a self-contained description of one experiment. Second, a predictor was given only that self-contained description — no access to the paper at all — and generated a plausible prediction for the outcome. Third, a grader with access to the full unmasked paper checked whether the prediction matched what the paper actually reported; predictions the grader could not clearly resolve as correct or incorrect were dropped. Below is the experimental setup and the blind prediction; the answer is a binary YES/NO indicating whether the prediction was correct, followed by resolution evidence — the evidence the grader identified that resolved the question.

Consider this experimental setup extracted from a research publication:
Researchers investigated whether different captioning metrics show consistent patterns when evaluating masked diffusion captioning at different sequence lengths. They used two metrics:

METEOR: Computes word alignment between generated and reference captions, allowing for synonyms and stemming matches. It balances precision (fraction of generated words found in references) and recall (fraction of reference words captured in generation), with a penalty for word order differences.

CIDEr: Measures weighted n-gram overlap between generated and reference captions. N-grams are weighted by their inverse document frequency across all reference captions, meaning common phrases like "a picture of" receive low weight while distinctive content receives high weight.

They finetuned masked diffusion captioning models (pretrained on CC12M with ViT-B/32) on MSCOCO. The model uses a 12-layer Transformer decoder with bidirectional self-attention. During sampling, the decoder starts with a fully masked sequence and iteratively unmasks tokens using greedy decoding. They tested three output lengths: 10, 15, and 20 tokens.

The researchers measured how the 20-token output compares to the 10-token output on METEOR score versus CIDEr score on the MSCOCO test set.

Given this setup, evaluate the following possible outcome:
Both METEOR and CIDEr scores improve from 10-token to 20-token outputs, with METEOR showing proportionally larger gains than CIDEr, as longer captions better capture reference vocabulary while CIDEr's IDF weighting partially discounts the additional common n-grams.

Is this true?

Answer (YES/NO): NO